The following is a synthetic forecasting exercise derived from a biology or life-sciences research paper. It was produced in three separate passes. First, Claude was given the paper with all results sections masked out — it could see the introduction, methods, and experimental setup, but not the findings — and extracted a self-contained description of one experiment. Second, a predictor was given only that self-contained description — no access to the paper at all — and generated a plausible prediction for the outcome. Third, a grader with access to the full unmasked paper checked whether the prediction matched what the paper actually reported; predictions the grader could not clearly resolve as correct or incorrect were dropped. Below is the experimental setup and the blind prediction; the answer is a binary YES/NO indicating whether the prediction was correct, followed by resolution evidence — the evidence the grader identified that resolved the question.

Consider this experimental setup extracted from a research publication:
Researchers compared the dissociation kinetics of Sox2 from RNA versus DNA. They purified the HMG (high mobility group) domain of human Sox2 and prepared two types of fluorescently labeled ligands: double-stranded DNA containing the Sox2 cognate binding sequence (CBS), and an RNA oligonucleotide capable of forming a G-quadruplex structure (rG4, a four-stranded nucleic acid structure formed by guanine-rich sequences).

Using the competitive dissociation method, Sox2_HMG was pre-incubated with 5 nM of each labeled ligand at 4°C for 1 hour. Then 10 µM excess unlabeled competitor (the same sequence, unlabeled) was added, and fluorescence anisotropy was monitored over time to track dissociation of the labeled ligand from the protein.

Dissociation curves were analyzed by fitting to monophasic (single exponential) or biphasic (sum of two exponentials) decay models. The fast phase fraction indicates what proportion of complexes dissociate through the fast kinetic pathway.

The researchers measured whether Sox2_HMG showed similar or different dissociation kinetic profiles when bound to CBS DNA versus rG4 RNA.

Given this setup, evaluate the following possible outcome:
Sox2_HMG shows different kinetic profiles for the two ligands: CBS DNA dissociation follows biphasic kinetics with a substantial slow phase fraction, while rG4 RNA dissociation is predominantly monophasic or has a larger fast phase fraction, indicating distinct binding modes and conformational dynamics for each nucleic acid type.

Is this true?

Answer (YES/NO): NO